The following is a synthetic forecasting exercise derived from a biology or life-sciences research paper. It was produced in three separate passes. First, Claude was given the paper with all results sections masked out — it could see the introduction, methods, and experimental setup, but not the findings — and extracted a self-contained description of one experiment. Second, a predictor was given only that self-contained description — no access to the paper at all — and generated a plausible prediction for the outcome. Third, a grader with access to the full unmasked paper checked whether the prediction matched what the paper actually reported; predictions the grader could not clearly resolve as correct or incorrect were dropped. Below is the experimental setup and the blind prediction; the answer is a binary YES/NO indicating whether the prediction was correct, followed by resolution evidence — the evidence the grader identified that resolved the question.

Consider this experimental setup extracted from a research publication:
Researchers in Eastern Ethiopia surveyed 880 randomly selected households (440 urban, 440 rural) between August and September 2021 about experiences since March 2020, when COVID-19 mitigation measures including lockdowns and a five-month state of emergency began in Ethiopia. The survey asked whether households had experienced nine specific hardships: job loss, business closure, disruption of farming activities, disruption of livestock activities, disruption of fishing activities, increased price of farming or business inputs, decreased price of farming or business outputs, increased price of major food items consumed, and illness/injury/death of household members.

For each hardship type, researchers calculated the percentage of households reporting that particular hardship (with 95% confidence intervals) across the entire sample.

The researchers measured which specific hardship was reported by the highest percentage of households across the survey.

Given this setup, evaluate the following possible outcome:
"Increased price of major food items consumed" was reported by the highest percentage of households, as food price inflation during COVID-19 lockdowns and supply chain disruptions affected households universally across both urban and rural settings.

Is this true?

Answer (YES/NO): YES